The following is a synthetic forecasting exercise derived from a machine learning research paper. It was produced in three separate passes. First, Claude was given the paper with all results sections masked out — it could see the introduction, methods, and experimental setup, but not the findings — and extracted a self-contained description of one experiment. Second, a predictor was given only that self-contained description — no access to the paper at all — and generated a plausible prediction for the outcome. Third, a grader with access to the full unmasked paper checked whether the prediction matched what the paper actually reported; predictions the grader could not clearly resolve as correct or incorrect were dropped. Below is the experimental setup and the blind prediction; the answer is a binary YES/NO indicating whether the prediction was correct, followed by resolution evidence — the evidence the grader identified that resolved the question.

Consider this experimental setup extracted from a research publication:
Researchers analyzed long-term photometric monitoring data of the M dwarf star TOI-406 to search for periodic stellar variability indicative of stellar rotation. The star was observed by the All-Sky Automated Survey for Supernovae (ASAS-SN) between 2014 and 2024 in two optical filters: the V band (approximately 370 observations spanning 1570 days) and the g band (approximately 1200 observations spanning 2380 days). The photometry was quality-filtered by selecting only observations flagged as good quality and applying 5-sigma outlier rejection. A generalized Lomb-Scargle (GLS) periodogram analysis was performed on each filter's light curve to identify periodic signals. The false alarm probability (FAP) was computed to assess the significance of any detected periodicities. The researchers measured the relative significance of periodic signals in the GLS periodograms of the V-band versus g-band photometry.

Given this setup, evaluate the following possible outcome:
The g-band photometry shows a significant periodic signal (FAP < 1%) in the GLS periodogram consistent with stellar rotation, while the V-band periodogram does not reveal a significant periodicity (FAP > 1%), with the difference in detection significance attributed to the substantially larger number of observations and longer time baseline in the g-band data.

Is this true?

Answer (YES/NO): NO